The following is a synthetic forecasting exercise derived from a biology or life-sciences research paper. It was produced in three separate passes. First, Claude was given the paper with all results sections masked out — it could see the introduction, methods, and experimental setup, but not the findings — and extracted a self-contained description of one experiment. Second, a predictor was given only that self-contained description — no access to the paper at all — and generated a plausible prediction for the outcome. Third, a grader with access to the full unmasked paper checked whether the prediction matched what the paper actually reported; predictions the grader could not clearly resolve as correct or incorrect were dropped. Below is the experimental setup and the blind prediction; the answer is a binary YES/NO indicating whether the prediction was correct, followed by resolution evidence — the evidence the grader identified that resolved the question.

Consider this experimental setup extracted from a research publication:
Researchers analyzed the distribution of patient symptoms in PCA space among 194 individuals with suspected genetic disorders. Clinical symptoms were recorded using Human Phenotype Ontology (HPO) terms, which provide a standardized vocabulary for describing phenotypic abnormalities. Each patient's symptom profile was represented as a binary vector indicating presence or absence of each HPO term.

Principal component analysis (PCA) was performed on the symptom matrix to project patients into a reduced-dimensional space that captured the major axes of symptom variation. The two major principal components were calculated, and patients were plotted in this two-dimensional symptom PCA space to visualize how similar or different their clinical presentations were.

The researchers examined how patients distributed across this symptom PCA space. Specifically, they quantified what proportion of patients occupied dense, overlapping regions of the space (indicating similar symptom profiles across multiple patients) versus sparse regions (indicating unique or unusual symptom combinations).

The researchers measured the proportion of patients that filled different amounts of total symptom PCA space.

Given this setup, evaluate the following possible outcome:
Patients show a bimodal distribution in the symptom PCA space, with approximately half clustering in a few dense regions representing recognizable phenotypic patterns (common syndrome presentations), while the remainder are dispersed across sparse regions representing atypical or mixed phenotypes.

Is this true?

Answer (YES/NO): YES